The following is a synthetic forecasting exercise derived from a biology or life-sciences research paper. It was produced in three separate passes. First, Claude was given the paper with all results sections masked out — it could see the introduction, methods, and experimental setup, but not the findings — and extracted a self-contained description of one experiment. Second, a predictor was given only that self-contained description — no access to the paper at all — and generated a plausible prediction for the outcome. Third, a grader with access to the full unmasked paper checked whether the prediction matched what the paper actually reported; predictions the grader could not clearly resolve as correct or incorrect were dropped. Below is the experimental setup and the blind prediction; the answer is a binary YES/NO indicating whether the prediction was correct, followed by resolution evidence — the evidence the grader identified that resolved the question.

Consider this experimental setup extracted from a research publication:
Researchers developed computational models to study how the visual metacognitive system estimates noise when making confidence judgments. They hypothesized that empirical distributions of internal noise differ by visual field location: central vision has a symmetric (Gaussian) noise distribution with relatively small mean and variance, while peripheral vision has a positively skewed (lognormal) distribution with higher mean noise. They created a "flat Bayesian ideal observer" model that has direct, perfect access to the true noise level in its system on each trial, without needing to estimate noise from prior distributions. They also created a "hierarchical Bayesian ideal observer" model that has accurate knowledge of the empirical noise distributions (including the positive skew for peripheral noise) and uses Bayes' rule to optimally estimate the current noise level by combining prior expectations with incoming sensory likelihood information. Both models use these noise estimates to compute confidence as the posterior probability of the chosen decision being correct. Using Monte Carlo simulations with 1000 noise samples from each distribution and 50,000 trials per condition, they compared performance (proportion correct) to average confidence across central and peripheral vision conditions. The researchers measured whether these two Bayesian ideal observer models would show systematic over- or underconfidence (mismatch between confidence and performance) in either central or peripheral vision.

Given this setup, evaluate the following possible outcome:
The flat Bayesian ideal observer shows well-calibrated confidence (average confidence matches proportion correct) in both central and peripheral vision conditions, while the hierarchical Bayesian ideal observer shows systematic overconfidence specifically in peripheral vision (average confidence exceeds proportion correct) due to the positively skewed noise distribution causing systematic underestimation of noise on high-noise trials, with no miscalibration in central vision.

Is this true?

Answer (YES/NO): NO